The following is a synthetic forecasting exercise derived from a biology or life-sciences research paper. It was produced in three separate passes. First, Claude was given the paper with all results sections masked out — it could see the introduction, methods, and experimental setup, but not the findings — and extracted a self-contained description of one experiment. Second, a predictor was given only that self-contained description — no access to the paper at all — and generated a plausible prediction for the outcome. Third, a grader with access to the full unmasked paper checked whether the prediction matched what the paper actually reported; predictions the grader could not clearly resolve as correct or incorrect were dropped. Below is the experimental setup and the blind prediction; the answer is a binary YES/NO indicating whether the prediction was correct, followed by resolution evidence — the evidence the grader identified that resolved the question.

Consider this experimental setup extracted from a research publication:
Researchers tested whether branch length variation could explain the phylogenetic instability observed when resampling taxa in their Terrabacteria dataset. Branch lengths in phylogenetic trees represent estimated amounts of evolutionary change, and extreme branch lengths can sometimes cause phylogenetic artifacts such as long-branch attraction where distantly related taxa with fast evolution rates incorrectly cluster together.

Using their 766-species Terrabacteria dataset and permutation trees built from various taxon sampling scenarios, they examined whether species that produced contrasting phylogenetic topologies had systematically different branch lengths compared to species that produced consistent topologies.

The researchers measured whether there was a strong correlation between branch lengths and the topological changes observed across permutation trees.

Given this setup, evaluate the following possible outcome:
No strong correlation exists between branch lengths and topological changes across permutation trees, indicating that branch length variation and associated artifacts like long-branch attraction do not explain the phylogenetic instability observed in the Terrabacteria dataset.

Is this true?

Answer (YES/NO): YES